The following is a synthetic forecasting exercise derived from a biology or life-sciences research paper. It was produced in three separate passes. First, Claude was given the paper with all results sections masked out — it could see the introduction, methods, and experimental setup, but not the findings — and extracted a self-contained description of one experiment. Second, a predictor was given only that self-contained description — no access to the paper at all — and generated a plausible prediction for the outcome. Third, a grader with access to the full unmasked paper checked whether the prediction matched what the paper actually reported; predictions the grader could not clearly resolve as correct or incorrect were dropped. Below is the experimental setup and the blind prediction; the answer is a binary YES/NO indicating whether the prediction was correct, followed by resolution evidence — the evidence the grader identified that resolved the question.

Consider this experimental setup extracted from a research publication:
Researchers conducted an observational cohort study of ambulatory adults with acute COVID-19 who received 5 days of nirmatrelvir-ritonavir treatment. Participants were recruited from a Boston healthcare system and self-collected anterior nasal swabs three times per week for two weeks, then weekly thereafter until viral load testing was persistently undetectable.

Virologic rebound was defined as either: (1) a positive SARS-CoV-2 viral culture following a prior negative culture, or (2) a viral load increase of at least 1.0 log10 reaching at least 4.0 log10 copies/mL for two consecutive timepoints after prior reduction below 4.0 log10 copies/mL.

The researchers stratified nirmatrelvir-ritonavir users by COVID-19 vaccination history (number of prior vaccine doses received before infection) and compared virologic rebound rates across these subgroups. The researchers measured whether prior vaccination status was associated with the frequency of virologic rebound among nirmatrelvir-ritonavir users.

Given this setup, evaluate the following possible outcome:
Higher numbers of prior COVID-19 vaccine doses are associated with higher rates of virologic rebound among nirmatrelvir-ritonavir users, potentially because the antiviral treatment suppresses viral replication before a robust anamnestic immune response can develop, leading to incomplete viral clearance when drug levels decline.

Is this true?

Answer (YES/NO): NO